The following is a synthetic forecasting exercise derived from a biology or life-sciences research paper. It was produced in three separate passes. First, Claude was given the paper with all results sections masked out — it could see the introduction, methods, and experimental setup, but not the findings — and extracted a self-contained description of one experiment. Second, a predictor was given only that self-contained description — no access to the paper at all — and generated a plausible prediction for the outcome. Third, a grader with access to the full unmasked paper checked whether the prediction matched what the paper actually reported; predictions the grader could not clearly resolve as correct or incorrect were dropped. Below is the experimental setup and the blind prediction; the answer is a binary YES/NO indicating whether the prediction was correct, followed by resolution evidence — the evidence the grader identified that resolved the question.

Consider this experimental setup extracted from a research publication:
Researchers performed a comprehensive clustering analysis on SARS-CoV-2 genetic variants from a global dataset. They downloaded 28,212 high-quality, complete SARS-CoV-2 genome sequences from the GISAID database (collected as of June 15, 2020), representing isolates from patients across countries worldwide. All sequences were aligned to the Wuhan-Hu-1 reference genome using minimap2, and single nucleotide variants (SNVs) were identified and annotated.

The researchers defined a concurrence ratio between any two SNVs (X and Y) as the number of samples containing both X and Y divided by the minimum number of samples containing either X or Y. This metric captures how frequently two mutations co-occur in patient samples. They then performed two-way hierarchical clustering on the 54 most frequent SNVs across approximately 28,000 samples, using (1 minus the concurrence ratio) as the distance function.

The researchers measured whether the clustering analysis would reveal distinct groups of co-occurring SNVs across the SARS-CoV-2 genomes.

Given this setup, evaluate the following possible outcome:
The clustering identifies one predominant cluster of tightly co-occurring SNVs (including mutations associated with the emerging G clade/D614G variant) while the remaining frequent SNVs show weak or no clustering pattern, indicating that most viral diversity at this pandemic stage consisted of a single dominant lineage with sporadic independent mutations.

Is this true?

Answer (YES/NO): NO